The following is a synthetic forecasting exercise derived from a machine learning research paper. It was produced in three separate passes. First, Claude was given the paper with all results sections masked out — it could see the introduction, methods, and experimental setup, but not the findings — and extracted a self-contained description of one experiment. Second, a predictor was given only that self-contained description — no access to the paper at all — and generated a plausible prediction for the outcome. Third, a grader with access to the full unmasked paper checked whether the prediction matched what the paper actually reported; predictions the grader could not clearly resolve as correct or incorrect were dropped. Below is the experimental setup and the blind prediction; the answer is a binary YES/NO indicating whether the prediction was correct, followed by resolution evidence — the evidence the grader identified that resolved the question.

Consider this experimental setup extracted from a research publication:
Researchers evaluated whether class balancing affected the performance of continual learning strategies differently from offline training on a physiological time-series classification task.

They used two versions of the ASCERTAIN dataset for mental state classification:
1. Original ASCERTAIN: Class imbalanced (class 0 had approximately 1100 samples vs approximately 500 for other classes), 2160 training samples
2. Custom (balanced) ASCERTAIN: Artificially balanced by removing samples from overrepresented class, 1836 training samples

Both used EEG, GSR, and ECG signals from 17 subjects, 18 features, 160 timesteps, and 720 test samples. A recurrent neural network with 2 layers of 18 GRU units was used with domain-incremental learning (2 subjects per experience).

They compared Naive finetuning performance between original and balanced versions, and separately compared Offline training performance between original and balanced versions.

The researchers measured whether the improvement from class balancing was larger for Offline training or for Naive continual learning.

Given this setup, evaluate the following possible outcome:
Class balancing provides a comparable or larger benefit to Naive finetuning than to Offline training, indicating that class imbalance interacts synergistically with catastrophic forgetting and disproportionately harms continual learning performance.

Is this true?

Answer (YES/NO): NO